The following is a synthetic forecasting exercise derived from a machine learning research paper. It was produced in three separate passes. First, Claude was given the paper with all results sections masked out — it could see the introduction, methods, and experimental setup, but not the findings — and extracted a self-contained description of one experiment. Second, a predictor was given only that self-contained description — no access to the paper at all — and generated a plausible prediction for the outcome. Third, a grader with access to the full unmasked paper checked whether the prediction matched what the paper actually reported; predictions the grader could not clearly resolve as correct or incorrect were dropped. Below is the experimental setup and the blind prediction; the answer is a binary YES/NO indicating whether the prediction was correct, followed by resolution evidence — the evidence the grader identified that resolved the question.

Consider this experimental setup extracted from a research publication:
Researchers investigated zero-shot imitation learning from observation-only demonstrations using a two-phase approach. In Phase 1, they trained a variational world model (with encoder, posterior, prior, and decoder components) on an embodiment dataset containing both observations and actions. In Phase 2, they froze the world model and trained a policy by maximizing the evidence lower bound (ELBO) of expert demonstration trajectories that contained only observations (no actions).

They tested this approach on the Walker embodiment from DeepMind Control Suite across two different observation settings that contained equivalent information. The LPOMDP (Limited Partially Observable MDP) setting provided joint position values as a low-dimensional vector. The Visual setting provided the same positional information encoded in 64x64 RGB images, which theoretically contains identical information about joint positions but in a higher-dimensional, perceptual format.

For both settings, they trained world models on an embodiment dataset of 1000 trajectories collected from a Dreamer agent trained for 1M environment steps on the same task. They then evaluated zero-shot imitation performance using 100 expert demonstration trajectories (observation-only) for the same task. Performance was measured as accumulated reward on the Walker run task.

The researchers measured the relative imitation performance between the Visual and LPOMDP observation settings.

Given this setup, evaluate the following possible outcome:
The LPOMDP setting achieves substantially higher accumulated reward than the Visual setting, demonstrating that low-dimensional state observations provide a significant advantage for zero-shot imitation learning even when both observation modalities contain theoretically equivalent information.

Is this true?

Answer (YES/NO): NO